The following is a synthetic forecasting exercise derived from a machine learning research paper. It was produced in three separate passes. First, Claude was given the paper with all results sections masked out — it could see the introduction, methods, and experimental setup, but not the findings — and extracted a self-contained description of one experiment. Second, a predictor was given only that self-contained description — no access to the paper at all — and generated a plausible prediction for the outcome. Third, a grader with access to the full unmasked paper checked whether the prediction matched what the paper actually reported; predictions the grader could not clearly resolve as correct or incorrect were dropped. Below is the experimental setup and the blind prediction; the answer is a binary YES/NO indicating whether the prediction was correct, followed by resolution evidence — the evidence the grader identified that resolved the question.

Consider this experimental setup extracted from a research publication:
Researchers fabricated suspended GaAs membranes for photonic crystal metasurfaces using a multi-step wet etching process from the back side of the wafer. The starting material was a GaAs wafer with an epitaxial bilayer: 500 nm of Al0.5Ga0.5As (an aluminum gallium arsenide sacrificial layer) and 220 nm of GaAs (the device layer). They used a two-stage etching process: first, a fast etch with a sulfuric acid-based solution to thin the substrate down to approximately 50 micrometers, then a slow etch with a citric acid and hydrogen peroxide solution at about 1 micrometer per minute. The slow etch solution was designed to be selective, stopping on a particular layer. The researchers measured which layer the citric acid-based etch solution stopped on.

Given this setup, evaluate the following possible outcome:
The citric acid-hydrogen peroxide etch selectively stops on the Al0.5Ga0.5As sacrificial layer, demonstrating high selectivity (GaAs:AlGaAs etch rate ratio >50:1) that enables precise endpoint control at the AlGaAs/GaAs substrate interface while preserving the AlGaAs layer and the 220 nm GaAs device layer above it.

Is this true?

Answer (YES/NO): NO